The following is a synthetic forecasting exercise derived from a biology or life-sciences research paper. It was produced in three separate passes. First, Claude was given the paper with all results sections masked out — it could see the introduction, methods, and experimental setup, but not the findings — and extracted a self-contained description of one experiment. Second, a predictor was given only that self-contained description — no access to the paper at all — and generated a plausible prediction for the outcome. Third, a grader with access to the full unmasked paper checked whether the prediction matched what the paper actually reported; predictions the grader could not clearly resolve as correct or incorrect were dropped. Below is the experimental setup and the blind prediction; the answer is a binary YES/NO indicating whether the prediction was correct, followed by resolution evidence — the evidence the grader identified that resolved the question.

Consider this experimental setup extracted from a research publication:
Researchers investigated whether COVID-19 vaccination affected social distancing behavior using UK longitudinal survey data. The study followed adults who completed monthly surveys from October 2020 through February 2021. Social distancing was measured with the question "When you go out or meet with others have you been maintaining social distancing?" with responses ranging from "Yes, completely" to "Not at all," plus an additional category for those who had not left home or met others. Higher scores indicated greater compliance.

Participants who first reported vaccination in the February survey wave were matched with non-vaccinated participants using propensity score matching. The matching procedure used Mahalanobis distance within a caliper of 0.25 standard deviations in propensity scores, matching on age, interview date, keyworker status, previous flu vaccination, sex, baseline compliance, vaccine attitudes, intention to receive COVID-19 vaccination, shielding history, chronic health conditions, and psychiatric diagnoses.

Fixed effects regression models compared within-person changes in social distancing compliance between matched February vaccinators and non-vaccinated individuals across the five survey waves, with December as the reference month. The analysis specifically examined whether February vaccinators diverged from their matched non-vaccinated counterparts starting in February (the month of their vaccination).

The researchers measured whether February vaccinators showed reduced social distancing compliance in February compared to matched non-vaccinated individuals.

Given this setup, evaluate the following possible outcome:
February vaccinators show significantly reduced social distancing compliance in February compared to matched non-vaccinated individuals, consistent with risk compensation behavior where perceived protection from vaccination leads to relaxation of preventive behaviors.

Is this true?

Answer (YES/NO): NO